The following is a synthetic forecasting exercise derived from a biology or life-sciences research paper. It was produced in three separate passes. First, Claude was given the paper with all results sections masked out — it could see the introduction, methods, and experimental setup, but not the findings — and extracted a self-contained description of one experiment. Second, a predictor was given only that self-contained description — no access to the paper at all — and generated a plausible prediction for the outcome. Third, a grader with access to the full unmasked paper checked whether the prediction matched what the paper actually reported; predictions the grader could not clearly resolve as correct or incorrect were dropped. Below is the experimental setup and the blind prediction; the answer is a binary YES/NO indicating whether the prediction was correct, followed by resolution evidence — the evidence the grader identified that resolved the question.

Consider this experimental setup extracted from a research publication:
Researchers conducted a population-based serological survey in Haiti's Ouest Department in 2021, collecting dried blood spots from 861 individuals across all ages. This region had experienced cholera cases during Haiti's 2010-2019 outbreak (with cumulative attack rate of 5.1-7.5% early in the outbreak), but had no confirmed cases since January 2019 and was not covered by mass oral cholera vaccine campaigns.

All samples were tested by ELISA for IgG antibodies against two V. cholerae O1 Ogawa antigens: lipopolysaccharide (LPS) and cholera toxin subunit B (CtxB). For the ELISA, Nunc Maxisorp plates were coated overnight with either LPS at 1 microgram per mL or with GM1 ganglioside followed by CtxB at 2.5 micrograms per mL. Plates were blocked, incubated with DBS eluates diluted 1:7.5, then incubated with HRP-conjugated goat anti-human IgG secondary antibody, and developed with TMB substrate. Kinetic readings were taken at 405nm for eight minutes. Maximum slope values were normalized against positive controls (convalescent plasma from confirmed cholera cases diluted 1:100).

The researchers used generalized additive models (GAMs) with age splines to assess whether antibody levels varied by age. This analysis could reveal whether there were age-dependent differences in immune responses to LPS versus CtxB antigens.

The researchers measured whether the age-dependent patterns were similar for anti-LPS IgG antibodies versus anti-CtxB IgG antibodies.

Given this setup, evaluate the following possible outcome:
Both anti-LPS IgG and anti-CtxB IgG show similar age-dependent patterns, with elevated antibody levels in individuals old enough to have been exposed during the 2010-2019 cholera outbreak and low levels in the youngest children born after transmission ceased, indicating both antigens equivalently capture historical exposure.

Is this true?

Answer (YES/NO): NO